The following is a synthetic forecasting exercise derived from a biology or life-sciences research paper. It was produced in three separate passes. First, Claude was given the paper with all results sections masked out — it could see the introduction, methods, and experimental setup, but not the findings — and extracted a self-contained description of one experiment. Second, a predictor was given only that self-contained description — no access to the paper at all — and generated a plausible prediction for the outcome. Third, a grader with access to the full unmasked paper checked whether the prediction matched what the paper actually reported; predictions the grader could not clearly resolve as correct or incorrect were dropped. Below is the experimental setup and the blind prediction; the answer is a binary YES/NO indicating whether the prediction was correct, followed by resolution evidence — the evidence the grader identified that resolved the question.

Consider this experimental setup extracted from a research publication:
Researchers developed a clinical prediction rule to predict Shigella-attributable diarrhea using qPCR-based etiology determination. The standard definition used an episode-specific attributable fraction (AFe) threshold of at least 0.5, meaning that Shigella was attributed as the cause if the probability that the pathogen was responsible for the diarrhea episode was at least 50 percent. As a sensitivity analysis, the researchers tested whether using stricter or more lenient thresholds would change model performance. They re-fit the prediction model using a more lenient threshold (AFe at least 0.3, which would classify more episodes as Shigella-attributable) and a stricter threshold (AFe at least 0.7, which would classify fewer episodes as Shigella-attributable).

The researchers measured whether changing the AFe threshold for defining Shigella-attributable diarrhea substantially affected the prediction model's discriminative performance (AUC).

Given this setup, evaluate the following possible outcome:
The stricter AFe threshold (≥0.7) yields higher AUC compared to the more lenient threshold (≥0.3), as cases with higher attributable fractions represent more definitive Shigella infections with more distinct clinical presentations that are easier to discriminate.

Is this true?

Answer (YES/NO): NO